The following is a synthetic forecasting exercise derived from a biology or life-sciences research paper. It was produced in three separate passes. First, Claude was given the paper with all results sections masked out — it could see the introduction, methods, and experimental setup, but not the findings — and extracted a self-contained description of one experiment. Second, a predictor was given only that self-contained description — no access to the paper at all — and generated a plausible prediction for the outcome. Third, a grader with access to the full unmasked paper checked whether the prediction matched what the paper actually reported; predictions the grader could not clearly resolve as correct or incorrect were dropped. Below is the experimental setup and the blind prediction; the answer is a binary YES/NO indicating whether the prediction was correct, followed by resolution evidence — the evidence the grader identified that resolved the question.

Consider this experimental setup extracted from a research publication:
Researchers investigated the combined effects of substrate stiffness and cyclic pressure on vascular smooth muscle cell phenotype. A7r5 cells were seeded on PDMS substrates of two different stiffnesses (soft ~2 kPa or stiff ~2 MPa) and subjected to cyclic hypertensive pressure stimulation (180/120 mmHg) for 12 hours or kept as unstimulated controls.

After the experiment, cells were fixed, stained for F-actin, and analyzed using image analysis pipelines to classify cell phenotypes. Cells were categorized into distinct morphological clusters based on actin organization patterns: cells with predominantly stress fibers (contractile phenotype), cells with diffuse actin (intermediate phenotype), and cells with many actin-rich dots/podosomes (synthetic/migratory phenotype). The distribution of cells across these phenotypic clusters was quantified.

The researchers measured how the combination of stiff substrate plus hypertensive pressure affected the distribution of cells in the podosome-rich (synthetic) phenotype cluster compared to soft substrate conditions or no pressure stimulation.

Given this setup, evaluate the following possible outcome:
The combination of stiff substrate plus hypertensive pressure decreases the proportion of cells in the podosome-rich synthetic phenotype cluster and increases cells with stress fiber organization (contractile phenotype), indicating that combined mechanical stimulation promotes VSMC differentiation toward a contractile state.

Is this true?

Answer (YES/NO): NO